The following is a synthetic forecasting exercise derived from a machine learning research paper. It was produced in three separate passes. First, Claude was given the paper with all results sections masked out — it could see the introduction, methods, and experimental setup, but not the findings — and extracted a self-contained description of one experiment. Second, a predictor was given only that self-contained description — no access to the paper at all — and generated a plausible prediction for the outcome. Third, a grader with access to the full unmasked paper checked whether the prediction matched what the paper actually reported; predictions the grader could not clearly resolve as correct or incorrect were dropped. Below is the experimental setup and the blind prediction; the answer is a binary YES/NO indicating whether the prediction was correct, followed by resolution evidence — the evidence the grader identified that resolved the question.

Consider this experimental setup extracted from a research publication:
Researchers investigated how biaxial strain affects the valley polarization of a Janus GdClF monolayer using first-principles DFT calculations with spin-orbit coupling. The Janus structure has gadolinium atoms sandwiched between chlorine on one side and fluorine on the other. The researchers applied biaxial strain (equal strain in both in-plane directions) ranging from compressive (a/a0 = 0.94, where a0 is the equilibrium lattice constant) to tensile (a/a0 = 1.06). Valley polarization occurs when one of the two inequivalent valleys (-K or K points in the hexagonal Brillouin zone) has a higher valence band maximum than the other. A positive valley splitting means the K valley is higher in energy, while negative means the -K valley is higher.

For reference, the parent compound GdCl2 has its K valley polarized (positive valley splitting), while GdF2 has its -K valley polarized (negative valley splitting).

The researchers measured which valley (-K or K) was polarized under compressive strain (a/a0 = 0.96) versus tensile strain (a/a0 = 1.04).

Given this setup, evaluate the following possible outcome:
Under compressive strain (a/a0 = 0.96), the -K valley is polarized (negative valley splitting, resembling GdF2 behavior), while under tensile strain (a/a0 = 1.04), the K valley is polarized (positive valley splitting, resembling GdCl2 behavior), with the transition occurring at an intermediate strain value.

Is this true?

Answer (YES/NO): YES